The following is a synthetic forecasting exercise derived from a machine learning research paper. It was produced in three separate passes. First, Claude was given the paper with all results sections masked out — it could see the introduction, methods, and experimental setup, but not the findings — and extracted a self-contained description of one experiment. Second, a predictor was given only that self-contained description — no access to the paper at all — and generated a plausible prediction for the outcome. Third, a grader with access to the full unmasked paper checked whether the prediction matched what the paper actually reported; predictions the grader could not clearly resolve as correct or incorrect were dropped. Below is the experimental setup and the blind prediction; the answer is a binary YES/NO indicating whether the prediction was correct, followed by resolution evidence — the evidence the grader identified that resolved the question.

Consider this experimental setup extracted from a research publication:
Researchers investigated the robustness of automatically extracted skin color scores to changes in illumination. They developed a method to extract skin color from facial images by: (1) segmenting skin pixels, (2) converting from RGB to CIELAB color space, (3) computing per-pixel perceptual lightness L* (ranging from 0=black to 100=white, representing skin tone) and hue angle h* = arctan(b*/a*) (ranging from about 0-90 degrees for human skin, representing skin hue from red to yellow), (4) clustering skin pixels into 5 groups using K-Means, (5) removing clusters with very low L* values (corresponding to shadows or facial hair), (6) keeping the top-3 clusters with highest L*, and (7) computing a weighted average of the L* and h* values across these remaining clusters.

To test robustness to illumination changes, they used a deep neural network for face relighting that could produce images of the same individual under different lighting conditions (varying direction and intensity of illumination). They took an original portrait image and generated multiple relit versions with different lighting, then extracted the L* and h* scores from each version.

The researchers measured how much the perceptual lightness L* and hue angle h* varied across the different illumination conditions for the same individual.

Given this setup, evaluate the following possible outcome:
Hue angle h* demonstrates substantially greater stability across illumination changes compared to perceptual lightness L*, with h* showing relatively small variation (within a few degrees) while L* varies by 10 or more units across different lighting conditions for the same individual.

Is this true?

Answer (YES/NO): NO